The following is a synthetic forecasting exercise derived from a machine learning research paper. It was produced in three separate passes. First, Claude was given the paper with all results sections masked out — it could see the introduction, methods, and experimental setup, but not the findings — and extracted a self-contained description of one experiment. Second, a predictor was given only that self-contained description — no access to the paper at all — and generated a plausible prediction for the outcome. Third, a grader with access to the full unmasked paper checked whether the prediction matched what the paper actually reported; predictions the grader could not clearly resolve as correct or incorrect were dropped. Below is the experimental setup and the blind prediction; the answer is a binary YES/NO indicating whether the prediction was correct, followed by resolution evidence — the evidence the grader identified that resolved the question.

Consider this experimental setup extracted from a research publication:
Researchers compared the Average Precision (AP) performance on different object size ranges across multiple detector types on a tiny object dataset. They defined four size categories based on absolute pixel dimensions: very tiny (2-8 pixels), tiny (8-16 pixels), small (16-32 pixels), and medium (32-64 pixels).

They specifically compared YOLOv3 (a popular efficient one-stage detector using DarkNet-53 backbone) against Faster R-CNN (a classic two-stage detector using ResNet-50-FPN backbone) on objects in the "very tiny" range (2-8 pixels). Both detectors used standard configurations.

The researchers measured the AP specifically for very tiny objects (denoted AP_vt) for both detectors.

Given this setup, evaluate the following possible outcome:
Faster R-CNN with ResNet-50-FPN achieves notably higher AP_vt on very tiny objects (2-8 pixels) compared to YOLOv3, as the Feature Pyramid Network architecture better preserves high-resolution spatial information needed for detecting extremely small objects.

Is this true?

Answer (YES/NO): NO